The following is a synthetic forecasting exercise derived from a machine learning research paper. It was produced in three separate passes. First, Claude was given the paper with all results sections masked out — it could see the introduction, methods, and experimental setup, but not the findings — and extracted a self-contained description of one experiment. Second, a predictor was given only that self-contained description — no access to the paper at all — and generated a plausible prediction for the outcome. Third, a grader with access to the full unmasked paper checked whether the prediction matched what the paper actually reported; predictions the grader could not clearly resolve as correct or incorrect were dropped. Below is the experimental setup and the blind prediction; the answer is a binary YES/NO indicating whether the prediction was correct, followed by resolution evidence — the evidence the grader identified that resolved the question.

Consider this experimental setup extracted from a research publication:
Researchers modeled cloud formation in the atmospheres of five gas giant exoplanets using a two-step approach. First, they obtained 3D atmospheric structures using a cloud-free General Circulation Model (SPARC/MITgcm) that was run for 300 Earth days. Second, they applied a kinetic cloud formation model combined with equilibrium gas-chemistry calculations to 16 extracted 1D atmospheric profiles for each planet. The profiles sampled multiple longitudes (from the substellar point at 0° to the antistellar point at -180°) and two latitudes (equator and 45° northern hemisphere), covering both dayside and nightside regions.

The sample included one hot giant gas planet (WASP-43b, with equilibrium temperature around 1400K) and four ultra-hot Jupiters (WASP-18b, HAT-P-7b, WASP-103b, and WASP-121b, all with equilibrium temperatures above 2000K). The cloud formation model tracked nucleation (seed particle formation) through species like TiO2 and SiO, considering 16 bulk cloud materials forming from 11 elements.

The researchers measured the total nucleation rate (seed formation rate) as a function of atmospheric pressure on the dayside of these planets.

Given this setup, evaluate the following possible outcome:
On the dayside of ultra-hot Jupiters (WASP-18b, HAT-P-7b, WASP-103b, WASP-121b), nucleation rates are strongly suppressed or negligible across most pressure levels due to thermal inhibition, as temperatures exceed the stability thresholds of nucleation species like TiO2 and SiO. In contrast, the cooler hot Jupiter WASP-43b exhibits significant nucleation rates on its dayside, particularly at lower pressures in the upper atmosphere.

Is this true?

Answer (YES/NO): YES